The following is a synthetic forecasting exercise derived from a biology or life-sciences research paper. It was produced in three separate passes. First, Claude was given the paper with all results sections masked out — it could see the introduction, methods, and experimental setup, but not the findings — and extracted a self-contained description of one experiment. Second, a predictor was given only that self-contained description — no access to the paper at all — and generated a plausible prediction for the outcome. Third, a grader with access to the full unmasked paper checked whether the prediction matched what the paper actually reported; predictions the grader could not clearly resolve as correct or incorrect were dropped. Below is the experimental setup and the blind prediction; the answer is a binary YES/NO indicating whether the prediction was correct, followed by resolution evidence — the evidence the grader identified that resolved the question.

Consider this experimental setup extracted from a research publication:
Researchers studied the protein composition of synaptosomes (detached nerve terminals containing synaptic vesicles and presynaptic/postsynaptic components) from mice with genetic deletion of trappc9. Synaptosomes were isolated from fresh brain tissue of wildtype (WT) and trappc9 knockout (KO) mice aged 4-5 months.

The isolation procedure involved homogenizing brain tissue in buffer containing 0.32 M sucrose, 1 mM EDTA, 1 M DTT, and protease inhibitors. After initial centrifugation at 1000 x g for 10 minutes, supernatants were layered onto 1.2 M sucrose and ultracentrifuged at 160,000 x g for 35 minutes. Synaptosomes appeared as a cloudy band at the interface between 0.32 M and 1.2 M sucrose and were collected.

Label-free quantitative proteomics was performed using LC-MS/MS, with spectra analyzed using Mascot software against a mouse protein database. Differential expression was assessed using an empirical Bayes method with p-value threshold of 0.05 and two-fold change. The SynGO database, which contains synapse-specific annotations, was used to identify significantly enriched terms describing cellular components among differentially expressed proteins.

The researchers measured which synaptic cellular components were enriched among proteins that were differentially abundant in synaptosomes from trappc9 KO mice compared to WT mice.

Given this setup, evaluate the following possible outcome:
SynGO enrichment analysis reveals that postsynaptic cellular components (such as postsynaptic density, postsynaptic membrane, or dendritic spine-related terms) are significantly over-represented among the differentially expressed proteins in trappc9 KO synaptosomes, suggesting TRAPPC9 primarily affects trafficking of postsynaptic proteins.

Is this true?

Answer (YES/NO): NO